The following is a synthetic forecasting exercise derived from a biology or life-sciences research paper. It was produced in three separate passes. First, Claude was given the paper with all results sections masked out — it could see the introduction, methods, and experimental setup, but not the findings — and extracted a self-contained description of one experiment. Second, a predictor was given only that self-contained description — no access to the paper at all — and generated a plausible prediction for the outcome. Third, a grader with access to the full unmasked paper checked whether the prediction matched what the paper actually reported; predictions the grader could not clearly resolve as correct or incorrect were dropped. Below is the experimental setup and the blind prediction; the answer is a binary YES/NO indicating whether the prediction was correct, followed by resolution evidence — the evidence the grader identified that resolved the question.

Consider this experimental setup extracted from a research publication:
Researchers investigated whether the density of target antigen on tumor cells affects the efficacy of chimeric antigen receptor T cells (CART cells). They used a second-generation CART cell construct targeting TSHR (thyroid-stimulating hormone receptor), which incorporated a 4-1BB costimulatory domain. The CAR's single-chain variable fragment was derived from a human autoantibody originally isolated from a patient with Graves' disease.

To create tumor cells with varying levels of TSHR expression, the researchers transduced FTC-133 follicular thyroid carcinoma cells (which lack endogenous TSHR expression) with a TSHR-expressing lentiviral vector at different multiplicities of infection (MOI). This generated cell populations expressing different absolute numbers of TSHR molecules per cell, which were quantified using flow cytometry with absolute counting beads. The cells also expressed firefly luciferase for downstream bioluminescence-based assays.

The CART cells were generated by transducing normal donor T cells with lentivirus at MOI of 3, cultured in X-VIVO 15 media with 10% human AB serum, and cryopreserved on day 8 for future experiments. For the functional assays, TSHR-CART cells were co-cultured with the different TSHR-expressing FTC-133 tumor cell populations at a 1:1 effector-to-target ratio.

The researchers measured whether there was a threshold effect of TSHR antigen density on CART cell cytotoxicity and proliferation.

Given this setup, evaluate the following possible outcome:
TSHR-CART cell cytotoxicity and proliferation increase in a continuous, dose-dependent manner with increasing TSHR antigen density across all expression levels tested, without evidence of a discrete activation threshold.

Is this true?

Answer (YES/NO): NO